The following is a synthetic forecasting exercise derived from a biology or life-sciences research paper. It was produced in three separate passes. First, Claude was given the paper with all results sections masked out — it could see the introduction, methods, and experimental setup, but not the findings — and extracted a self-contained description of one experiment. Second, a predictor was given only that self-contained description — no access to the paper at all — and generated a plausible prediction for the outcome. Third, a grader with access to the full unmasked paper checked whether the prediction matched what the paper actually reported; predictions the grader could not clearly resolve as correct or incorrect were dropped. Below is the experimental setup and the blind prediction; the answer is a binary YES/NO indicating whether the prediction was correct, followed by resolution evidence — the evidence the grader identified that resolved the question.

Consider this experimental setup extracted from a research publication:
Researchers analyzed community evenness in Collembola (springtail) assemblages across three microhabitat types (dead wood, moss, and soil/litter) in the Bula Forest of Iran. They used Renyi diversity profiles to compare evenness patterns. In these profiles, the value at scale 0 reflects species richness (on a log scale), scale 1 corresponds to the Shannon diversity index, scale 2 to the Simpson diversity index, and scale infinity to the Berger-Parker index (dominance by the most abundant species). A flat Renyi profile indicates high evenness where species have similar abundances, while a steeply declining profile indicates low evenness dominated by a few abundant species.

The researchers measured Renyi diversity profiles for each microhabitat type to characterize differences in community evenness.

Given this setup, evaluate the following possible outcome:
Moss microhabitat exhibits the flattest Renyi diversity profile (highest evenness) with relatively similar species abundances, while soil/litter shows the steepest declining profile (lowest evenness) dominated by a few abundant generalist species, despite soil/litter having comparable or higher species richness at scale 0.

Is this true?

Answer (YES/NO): NO